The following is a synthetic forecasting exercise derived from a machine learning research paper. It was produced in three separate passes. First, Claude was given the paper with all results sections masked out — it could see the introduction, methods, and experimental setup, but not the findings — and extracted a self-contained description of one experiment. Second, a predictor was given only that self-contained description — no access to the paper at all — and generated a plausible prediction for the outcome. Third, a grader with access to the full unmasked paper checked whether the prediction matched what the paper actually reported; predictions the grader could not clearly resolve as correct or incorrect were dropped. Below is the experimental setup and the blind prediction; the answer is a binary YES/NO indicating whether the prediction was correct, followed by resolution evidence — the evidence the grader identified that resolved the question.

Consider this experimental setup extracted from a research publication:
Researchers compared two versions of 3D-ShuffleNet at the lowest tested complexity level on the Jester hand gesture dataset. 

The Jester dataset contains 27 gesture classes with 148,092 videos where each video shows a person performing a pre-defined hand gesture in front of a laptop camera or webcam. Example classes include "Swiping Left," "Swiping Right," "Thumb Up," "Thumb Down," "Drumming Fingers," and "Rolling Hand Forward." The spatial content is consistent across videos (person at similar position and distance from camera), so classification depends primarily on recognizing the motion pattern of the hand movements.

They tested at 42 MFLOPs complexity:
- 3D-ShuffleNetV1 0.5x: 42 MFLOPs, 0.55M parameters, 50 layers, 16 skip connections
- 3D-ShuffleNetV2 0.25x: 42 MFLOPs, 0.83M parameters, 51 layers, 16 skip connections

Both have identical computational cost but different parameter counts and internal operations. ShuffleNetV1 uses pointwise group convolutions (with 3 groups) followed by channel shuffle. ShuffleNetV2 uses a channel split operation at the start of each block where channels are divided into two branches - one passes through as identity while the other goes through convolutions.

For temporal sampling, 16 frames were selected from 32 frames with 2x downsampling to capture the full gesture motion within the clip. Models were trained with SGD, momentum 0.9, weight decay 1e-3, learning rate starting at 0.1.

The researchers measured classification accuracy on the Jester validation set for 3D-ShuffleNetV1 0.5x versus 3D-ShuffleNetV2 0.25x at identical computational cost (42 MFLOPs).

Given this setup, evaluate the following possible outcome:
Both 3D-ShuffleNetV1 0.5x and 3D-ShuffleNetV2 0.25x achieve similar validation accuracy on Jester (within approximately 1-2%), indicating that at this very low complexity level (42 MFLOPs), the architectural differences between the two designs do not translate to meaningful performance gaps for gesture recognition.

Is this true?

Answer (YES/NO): NO